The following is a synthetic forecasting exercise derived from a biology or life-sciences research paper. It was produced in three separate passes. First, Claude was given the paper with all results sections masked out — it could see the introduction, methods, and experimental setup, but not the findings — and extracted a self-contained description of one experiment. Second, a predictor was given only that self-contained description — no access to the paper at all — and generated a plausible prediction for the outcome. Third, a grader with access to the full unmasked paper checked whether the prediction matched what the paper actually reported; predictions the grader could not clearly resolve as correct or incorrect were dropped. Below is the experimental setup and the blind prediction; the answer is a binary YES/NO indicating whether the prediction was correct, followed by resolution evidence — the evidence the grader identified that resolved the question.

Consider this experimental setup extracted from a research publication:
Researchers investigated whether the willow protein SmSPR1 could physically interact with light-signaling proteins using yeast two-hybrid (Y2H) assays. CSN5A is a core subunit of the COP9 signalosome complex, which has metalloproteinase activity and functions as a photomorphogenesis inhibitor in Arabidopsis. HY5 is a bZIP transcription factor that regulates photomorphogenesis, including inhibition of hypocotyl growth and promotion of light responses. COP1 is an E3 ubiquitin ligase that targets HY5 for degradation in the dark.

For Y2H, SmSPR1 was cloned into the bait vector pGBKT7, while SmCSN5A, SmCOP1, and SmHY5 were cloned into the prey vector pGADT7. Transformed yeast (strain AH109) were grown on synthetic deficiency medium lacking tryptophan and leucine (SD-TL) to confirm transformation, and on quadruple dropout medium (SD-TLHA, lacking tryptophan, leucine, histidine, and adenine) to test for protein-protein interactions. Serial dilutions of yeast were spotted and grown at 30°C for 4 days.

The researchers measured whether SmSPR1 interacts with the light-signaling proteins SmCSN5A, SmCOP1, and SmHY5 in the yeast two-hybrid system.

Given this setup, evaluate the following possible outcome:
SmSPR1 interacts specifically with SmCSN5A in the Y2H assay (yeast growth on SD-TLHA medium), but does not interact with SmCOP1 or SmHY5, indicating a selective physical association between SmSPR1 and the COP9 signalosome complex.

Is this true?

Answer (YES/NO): NO